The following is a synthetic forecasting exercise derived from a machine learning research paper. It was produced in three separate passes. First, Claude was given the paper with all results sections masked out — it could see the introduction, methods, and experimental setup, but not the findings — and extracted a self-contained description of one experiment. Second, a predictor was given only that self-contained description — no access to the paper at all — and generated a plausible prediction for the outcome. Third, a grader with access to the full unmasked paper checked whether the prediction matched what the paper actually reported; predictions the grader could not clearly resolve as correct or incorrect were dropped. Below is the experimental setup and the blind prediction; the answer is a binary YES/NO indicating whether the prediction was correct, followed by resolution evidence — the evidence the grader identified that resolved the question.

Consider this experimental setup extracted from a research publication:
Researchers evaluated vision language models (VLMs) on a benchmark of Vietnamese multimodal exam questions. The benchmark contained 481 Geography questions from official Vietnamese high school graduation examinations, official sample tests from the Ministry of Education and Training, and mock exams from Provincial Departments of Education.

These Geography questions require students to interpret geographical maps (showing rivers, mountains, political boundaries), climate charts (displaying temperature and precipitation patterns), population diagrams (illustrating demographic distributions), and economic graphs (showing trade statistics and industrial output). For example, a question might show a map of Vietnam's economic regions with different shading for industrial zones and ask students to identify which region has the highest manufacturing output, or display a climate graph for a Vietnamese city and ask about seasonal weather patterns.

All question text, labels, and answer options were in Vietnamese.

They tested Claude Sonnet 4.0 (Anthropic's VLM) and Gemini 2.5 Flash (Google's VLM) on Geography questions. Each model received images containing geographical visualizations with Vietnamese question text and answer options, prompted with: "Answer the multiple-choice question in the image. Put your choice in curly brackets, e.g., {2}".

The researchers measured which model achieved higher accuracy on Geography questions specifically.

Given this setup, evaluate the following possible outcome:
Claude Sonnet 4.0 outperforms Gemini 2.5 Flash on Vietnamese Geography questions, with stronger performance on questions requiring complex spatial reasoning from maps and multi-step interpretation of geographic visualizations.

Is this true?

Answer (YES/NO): NO